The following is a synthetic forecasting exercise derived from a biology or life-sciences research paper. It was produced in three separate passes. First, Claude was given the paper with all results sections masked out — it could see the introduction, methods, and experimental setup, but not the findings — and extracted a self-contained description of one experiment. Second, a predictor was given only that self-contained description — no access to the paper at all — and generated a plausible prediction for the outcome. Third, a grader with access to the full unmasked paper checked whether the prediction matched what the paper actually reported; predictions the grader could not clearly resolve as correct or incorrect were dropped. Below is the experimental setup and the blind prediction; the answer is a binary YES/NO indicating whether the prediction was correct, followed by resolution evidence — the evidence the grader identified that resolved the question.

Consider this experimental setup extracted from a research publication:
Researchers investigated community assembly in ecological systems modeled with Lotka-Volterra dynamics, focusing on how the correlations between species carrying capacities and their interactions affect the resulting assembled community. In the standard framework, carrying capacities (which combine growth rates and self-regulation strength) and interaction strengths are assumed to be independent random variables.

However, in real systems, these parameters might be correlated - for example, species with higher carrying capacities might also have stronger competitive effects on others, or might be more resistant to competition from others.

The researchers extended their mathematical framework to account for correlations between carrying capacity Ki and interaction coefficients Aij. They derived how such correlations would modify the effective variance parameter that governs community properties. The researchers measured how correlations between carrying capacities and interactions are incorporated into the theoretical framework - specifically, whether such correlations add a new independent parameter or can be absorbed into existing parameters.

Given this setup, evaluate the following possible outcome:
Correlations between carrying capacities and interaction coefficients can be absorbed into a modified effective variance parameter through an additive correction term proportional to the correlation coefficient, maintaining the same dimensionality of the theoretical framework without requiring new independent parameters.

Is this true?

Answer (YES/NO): YES